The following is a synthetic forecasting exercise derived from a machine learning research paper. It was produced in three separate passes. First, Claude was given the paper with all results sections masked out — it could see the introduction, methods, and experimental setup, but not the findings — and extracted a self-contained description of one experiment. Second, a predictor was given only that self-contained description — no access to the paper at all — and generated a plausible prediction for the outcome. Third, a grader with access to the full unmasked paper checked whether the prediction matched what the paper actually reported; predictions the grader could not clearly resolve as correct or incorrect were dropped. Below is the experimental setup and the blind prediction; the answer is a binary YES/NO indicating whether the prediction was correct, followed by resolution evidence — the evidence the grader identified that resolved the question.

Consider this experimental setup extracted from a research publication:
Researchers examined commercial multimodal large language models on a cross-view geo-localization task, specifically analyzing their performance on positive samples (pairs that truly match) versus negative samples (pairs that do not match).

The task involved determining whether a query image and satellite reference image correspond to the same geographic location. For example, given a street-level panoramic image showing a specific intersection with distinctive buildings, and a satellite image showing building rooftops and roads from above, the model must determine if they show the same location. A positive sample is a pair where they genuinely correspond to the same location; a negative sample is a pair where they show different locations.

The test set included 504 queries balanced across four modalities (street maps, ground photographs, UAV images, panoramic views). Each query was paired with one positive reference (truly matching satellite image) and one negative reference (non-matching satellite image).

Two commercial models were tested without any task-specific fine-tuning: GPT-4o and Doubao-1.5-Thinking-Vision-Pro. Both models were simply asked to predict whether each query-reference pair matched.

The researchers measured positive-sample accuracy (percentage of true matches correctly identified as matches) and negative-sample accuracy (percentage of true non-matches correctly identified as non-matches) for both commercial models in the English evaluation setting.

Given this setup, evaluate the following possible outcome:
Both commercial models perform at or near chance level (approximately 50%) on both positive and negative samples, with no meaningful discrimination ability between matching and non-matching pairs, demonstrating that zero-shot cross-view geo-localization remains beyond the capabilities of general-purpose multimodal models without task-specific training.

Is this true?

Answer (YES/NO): NO